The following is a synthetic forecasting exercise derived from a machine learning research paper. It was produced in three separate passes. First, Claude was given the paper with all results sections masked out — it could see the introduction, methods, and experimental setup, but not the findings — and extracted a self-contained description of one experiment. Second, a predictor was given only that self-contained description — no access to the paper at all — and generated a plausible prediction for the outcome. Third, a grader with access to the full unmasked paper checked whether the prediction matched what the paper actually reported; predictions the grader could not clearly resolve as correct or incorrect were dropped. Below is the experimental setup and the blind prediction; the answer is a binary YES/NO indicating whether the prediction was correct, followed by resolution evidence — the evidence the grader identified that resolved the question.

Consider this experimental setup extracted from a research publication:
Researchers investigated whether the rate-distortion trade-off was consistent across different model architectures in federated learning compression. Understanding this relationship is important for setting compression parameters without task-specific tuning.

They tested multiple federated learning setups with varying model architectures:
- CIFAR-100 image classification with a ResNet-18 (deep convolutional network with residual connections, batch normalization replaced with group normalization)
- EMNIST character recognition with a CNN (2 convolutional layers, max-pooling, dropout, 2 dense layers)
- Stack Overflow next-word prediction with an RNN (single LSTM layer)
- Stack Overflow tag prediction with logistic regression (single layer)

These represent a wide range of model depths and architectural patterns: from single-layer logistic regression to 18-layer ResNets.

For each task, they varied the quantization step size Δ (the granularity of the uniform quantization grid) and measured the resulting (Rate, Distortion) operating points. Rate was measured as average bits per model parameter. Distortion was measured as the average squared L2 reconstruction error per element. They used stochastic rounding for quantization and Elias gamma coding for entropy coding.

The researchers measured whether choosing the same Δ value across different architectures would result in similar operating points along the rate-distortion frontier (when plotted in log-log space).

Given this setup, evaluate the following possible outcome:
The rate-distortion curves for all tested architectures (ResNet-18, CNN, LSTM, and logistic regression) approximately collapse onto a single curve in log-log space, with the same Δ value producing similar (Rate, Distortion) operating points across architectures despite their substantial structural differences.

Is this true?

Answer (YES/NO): YES